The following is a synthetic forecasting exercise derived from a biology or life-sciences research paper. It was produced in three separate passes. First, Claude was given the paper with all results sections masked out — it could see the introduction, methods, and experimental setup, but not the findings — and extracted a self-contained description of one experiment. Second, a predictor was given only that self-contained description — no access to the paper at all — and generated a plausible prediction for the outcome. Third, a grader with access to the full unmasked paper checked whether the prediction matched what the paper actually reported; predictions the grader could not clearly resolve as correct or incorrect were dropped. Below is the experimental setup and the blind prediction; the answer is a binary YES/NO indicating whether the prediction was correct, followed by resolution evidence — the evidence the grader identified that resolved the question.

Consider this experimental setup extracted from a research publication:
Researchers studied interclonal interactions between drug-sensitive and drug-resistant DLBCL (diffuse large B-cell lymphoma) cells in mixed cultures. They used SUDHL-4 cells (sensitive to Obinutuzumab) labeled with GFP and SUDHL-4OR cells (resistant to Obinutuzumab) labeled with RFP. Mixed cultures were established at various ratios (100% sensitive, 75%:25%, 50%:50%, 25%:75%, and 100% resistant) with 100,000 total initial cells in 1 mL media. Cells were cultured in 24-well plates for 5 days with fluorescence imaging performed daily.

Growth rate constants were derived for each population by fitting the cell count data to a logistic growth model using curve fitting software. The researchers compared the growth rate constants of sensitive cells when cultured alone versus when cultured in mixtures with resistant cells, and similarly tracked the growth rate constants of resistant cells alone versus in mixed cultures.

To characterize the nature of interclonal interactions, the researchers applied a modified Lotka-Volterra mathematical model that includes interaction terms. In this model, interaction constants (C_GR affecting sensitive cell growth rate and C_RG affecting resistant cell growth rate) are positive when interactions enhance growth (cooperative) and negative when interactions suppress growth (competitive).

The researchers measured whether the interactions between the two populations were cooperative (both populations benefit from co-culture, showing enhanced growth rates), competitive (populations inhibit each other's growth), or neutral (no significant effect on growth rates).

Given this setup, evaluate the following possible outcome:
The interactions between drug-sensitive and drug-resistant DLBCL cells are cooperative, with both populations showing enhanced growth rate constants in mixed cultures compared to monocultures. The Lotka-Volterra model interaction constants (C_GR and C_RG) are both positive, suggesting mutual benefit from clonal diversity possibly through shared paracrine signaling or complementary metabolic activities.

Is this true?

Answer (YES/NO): YES